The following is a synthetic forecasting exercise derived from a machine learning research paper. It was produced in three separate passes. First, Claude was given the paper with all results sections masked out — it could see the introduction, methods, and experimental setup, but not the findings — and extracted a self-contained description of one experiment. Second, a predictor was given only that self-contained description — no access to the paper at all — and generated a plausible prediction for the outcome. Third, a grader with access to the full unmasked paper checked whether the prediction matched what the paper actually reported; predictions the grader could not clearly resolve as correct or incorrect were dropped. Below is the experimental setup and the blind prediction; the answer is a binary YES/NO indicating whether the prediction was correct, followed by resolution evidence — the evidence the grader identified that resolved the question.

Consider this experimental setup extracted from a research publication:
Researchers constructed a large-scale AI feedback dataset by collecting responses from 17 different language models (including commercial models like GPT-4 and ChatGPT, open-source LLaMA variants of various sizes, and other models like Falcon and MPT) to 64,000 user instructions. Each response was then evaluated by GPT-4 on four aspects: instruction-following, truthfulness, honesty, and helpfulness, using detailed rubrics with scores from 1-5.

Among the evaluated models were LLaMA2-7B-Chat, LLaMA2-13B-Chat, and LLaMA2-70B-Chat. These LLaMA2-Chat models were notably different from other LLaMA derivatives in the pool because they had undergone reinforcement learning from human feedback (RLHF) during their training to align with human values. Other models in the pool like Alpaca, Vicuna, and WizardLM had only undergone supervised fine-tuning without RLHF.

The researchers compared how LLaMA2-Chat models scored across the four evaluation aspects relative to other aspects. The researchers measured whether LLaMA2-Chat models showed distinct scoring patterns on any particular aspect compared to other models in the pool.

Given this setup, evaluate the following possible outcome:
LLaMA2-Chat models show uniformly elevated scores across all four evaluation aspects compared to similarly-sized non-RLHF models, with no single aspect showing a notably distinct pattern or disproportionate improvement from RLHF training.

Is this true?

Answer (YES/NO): NO